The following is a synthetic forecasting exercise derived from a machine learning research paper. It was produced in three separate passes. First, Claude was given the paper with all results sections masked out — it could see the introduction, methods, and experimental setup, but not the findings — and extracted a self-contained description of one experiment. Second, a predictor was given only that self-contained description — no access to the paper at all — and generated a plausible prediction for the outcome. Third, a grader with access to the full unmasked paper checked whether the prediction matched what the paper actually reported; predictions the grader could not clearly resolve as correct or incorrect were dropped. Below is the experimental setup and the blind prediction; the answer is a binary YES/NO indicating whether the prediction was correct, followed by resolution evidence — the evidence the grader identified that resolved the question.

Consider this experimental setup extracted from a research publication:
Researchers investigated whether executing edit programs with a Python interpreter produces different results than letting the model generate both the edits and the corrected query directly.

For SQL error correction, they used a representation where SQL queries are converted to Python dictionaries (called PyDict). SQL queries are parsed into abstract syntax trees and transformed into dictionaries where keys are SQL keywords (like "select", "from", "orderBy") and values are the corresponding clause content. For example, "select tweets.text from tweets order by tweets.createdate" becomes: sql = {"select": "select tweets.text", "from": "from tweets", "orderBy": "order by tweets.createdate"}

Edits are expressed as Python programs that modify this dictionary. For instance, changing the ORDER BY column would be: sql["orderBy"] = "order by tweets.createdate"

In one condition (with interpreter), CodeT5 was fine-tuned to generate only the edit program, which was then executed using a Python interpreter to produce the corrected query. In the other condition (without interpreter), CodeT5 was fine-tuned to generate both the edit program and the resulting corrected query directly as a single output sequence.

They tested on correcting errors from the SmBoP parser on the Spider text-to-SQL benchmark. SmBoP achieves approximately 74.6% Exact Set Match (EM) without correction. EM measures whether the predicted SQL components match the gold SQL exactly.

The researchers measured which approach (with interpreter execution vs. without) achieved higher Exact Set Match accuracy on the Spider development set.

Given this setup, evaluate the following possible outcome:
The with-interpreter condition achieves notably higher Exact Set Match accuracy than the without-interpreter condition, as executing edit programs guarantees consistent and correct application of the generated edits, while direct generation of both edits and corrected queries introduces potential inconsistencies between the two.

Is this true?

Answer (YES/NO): NO